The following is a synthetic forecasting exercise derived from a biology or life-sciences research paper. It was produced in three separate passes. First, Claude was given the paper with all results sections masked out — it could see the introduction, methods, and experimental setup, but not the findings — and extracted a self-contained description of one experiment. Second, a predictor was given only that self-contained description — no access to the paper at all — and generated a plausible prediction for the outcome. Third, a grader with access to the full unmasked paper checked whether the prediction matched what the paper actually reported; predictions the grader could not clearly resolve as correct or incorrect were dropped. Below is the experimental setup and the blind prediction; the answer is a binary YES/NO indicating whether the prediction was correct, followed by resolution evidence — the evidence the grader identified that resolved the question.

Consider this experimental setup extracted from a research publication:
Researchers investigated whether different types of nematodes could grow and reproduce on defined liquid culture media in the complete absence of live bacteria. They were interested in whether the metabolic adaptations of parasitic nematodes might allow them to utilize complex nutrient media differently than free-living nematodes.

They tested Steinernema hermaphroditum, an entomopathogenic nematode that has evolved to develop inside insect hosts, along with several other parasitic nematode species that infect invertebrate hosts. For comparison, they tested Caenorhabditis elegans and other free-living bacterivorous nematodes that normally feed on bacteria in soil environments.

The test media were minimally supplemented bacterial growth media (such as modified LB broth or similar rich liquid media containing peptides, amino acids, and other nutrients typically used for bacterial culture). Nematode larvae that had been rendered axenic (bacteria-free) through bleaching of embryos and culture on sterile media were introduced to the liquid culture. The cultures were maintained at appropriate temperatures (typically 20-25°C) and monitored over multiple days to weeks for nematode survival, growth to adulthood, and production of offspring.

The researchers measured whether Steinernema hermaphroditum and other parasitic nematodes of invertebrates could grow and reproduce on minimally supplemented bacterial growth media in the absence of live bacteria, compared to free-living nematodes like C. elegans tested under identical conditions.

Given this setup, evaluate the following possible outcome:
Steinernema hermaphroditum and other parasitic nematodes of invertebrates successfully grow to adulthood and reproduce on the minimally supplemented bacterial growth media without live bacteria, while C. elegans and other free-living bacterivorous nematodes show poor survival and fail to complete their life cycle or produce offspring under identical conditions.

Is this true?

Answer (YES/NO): NO